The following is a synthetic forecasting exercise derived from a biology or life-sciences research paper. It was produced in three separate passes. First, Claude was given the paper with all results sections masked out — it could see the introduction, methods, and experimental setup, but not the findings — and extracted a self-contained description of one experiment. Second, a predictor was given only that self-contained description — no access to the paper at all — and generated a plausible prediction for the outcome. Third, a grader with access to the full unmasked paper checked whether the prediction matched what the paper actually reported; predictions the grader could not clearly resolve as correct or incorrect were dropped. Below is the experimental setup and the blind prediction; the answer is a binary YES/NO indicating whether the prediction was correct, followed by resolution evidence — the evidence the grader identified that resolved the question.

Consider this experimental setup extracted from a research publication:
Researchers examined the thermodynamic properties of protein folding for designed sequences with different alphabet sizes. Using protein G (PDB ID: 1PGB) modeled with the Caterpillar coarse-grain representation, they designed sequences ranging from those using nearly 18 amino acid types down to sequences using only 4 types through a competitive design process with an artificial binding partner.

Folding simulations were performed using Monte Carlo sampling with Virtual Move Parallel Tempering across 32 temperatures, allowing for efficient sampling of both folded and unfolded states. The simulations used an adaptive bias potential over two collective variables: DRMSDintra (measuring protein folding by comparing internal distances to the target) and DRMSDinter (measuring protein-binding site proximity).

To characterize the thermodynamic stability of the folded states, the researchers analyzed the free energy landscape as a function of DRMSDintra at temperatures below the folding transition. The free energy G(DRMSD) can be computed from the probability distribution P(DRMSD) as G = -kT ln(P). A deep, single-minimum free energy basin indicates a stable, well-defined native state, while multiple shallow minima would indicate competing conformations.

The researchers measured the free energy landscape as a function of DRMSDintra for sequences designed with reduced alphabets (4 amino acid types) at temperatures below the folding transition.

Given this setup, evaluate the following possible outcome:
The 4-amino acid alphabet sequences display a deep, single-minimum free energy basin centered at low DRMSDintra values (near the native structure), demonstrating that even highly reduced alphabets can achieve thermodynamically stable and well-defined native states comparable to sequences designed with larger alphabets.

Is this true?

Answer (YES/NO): NO